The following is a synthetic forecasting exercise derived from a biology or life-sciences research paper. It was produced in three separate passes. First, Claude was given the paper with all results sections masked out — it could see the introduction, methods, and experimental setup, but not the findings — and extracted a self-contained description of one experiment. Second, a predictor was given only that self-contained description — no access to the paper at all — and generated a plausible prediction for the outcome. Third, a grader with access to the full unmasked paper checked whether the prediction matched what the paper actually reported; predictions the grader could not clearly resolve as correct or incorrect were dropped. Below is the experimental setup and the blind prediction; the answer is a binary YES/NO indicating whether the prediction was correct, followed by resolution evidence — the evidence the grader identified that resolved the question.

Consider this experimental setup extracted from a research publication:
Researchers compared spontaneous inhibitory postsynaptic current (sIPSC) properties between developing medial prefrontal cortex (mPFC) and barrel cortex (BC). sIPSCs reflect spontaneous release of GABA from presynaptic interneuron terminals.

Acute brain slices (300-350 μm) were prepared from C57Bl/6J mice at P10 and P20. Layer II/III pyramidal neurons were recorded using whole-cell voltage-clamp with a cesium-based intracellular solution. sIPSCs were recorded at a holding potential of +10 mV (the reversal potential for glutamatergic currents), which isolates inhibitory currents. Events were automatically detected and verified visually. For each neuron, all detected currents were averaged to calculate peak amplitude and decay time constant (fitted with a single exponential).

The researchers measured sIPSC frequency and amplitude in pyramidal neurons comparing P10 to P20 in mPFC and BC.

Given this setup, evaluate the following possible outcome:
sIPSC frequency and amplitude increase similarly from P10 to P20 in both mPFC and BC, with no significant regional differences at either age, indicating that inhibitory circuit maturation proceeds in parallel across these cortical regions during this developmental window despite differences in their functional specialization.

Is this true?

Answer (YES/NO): NO